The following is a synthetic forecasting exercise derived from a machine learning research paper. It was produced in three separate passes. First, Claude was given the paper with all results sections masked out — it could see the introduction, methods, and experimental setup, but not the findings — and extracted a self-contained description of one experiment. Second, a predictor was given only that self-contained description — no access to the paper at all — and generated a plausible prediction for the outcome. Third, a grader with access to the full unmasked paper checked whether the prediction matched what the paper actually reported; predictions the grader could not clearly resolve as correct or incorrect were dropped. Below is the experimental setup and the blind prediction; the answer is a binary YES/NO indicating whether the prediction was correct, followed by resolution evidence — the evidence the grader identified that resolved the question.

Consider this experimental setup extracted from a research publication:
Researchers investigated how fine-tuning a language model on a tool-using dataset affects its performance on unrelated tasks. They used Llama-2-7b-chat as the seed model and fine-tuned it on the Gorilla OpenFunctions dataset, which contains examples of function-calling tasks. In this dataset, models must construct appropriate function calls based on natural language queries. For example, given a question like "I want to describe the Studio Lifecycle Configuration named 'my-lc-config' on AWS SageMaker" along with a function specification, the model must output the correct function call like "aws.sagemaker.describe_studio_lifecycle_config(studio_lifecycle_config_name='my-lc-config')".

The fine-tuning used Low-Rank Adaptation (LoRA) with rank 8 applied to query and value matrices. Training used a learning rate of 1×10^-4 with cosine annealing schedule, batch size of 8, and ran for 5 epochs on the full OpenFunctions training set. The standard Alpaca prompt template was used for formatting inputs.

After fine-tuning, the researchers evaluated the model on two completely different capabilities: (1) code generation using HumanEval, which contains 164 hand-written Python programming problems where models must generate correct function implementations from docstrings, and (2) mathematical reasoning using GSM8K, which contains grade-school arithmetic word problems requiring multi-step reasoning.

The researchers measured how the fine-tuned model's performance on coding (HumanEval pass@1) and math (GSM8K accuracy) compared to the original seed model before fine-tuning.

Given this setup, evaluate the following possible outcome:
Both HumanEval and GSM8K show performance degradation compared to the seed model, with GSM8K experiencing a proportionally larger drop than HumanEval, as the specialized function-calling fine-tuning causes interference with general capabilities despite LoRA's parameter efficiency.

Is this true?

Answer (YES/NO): NO